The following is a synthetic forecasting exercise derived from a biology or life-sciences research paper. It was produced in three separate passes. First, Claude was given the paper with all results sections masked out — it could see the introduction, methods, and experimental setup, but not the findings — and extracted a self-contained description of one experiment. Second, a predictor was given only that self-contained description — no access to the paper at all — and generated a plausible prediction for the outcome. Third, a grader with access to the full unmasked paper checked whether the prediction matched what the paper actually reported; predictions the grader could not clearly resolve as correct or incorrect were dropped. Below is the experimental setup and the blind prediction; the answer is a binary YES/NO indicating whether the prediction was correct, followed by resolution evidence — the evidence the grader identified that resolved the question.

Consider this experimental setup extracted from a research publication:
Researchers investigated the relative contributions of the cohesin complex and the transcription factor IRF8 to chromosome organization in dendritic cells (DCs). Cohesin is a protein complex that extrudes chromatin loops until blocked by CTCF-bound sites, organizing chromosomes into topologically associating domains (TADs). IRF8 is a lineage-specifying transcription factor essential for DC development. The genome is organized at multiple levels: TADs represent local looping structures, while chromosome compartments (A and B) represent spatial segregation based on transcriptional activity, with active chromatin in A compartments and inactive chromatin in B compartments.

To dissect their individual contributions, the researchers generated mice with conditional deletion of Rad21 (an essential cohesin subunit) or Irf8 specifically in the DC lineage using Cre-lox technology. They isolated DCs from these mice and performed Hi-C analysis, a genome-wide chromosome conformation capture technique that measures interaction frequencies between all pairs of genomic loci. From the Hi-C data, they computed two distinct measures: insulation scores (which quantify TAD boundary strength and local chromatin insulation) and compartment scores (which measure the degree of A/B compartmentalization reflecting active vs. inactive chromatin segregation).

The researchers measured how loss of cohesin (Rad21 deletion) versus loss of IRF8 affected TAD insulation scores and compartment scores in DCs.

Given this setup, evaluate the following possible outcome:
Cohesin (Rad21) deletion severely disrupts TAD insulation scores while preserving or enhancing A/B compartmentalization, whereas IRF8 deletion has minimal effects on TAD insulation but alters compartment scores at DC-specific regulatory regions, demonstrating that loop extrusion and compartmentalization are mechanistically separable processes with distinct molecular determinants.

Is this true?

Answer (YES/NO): YES